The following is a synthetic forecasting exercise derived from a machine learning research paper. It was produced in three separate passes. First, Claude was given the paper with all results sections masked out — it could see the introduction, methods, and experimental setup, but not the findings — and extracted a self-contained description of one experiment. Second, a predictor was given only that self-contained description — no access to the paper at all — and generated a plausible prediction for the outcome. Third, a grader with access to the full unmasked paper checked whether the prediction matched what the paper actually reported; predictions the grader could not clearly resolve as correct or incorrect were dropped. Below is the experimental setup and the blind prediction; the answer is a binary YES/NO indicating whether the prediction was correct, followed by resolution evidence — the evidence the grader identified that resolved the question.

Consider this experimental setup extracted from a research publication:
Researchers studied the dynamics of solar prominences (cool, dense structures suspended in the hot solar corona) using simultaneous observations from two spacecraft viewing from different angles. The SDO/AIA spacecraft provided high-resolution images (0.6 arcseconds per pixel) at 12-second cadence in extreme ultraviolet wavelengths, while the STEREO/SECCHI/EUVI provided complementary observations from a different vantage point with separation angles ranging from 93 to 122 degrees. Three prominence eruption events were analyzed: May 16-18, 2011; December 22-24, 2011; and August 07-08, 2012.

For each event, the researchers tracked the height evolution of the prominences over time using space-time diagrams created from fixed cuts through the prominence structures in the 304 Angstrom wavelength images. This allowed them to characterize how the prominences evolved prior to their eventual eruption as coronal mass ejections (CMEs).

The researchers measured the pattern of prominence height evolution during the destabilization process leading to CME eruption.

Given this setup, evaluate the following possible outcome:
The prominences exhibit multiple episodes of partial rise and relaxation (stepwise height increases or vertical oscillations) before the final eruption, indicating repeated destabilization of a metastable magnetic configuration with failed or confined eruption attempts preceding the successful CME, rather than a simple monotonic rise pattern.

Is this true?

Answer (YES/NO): NO